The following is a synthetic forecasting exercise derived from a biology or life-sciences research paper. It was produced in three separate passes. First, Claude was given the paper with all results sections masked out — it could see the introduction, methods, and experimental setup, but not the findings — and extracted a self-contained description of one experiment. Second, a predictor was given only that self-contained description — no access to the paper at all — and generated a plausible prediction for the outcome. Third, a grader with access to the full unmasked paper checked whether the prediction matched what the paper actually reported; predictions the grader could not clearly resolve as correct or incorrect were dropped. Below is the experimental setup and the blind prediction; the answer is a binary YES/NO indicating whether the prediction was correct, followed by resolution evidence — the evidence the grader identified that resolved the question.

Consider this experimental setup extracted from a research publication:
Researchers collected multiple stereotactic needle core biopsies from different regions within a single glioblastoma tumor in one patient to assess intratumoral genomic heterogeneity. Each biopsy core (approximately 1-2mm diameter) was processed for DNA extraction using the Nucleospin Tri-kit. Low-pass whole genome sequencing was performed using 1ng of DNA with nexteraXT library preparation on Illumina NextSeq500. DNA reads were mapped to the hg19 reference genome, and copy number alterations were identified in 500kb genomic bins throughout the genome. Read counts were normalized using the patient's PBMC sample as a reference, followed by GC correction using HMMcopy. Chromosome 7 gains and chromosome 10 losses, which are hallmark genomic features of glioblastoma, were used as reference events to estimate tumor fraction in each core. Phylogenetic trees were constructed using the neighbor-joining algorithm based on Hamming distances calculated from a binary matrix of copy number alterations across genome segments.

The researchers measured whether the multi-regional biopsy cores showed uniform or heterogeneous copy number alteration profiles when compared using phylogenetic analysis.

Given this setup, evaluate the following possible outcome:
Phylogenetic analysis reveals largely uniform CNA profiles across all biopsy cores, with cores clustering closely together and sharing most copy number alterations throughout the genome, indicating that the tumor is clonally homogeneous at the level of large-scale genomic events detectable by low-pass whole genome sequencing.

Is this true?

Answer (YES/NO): YES